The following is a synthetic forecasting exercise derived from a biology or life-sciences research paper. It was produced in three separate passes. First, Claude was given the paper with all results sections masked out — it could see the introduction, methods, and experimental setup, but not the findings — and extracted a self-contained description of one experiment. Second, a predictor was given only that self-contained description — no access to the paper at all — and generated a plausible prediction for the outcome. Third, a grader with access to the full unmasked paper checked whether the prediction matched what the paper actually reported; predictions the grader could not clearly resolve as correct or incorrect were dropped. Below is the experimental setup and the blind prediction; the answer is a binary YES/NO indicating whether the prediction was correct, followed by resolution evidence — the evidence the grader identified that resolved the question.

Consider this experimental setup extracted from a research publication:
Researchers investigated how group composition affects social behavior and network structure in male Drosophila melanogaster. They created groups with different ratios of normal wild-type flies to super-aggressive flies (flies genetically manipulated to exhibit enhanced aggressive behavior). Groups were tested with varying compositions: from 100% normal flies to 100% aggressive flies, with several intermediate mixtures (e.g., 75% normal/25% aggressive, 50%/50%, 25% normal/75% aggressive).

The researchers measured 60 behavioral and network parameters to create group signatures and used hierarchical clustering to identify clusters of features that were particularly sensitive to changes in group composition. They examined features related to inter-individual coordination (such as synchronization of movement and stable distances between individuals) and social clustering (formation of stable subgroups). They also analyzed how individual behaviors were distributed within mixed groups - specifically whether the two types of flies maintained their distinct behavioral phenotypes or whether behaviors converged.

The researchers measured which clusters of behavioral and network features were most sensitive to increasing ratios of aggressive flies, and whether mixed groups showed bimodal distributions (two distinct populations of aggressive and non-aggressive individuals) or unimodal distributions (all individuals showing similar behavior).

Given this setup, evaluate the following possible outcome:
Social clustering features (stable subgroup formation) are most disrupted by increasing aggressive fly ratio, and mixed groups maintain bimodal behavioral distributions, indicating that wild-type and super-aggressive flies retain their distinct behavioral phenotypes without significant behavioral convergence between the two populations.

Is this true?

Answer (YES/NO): NO